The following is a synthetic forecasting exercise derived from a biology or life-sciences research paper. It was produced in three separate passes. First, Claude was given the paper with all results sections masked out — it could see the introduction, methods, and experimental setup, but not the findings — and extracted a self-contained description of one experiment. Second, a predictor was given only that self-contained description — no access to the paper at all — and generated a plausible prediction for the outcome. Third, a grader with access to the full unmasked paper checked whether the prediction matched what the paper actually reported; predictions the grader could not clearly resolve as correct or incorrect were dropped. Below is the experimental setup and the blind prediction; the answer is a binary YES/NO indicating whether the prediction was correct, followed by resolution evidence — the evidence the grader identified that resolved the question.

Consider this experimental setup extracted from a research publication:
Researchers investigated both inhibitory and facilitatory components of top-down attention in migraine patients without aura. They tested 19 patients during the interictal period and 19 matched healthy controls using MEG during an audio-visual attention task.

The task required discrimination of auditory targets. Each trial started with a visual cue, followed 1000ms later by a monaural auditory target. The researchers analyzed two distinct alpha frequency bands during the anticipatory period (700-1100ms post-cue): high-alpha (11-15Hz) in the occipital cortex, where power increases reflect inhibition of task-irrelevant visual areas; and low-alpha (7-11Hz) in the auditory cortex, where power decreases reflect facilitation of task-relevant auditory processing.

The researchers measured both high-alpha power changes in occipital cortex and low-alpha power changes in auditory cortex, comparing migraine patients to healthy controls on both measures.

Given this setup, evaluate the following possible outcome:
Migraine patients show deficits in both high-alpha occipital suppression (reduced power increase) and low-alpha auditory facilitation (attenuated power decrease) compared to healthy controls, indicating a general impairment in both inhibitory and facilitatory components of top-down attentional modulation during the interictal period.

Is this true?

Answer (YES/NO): NO